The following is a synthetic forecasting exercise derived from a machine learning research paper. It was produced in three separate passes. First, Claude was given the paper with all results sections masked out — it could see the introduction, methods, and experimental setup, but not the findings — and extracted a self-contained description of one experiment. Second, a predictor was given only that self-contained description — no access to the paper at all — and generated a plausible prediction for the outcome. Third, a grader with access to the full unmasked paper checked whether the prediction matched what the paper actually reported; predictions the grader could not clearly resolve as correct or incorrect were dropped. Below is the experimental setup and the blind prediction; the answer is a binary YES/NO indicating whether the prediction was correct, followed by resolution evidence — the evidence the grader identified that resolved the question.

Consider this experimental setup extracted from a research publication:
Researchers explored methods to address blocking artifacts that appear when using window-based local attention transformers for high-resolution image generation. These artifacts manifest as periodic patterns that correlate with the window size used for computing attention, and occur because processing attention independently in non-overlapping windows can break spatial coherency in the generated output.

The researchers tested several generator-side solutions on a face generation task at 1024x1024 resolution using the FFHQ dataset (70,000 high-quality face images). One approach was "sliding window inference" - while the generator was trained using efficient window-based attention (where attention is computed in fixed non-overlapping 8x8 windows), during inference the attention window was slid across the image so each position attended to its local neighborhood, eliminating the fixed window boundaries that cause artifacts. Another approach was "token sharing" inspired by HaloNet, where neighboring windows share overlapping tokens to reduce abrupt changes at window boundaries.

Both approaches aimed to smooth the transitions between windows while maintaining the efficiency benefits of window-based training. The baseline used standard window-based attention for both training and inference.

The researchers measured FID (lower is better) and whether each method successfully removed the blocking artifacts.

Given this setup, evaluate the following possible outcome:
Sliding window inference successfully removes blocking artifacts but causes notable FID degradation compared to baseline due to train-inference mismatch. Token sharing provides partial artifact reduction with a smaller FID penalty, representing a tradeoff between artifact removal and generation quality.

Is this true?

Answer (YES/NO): NO